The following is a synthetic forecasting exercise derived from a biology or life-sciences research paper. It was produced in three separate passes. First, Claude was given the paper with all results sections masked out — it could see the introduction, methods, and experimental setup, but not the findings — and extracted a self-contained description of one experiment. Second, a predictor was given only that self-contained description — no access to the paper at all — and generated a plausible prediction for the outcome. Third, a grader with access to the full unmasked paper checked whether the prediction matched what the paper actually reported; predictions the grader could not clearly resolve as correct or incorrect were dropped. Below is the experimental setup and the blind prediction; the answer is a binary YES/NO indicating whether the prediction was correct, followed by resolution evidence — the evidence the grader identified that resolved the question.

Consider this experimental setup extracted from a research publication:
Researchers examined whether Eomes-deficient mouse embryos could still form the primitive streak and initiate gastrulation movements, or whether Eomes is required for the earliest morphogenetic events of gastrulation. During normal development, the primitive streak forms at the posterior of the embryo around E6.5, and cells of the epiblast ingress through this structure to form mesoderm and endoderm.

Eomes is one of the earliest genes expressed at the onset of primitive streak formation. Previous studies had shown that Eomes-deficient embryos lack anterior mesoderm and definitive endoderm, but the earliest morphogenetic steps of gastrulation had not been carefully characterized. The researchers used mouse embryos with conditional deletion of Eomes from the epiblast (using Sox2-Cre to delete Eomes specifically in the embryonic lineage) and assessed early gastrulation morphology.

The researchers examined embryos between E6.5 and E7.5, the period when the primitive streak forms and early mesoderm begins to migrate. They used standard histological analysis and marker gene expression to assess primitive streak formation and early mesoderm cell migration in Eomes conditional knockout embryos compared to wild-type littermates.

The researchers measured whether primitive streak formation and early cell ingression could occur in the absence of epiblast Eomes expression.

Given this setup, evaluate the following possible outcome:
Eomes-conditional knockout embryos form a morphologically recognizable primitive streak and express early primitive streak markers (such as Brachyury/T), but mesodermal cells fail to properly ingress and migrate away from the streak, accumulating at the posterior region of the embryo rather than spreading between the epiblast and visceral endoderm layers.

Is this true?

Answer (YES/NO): YES